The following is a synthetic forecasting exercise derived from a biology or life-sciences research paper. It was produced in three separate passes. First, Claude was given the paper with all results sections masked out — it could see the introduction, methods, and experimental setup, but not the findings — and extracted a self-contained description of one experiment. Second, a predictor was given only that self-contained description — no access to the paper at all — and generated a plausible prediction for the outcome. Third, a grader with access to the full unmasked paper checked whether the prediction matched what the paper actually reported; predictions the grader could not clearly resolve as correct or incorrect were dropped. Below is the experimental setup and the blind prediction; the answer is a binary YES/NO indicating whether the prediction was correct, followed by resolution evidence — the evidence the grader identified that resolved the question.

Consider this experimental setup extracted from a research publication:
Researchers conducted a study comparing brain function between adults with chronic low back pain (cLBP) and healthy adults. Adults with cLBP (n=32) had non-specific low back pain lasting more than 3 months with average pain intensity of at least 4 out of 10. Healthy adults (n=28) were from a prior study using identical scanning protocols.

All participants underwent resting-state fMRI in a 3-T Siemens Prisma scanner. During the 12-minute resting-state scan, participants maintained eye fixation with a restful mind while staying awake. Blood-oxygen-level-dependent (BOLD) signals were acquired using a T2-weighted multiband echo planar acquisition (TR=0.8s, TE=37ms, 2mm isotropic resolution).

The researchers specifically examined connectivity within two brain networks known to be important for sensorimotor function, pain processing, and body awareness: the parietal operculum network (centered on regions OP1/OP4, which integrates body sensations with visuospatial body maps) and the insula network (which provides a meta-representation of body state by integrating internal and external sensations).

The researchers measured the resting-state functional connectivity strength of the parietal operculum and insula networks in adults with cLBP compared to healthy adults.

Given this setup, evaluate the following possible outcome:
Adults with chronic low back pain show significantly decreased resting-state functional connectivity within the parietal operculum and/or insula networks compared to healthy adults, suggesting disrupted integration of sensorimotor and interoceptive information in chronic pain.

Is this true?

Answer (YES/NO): YES